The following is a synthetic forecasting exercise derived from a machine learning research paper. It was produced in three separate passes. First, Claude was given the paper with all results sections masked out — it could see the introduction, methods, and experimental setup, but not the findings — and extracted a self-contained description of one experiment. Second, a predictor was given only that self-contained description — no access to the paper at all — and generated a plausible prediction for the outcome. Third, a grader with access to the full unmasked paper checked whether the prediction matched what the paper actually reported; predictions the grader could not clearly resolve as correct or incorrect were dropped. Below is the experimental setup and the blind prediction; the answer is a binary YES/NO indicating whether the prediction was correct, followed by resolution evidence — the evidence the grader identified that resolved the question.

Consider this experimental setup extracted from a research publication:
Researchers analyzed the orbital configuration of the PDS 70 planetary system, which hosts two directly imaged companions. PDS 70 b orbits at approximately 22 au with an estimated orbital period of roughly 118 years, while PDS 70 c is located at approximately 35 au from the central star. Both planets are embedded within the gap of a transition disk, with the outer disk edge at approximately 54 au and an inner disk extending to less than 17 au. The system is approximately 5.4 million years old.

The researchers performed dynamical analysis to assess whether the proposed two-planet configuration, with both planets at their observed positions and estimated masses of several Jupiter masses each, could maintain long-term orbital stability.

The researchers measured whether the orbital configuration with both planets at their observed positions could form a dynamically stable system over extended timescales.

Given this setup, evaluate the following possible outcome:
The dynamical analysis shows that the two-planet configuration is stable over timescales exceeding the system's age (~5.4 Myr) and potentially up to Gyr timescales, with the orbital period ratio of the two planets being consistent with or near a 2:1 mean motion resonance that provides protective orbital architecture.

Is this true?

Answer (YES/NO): NO